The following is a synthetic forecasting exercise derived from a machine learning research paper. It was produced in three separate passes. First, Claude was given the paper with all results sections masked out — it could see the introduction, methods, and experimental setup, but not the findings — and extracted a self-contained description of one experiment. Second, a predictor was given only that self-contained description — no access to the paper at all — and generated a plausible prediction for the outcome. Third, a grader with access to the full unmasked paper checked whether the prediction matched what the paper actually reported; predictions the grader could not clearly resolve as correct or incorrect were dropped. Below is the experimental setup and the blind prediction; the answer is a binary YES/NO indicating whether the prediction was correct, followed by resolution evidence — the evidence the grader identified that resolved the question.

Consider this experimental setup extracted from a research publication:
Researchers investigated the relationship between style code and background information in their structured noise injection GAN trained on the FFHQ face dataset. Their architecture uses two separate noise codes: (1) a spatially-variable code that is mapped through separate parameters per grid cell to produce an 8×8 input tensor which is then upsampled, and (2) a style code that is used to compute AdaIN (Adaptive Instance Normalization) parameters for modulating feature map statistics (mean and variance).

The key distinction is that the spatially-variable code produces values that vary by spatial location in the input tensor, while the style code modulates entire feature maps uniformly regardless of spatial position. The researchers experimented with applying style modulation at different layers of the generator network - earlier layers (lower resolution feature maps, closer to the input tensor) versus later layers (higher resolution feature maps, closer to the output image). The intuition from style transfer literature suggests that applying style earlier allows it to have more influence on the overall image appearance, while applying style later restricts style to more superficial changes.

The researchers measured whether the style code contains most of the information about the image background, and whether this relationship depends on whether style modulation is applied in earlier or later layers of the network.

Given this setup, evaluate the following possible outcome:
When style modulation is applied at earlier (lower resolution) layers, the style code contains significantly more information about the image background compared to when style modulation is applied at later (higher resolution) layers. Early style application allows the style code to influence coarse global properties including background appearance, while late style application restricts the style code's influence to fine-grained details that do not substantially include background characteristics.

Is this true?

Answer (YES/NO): NO